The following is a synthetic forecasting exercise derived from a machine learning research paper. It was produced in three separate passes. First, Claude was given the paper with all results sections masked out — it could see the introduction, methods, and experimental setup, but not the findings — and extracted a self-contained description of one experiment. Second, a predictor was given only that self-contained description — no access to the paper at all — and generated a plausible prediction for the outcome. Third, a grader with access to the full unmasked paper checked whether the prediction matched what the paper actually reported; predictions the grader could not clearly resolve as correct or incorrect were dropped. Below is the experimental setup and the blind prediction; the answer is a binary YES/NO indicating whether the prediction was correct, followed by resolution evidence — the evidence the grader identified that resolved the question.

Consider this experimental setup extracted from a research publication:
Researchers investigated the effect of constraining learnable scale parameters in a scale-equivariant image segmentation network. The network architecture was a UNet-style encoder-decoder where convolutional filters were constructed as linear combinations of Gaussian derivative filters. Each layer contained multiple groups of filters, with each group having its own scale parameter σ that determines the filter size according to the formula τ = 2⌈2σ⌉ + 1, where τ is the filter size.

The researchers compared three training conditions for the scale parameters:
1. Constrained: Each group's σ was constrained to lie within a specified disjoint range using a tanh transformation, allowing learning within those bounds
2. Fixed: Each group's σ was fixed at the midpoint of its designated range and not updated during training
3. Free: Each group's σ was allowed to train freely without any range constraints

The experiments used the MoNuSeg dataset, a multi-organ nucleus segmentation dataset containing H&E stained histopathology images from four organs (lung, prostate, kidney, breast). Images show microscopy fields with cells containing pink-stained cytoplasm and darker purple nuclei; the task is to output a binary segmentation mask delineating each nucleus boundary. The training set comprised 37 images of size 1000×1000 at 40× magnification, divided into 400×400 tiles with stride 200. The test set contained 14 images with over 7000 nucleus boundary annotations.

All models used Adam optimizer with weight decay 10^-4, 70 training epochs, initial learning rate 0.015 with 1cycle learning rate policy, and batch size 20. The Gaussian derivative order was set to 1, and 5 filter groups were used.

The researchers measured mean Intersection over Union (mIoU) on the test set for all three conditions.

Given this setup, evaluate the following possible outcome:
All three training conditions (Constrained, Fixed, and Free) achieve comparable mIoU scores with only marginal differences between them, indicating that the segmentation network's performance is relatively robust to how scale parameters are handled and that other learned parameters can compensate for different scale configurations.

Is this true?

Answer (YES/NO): NO